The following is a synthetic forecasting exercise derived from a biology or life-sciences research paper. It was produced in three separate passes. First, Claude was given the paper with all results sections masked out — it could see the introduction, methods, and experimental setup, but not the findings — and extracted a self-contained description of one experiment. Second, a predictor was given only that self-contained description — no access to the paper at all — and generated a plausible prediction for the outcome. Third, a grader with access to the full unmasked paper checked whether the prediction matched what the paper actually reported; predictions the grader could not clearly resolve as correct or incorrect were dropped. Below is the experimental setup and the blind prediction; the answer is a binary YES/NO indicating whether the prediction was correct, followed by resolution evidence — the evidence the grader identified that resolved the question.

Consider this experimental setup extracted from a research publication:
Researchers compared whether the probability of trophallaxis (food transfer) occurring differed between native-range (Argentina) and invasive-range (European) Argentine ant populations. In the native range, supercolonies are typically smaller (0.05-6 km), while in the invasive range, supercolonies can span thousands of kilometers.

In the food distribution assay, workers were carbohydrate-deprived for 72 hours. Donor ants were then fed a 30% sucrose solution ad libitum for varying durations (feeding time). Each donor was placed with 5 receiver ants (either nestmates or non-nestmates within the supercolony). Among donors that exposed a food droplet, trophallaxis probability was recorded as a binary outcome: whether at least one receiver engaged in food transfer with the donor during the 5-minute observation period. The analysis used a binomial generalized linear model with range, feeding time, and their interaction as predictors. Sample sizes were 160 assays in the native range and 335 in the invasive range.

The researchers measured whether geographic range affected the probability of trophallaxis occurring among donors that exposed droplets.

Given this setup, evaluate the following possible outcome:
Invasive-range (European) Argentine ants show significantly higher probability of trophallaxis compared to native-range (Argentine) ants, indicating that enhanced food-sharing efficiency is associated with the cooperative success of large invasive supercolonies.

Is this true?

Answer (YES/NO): NO